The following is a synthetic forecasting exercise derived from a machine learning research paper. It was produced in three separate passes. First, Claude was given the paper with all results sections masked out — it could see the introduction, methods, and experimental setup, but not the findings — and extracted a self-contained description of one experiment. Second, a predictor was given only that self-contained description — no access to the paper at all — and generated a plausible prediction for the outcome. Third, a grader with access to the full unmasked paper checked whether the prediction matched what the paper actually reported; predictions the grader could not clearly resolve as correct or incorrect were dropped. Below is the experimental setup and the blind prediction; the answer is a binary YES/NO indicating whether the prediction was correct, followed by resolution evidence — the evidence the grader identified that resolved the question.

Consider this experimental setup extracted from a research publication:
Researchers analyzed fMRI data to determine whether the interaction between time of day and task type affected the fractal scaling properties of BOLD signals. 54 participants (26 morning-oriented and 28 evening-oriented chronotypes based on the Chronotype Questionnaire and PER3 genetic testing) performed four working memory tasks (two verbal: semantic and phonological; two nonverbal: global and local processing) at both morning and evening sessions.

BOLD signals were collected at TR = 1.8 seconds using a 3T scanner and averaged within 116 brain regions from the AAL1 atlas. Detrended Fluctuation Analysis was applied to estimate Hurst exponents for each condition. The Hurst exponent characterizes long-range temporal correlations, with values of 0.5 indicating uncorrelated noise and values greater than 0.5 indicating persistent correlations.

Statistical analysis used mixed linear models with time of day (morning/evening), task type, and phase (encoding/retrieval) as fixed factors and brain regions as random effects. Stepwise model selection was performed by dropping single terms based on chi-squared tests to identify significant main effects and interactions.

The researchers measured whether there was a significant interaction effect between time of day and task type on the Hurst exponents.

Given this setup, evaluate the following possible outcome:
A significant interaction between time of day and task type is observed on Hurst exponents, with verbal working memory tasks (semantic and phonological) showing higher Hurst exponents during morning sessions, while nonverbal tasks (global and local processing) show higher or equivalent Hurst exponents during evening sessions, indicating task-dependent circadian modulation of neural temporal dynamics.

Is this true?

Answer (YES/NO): NO